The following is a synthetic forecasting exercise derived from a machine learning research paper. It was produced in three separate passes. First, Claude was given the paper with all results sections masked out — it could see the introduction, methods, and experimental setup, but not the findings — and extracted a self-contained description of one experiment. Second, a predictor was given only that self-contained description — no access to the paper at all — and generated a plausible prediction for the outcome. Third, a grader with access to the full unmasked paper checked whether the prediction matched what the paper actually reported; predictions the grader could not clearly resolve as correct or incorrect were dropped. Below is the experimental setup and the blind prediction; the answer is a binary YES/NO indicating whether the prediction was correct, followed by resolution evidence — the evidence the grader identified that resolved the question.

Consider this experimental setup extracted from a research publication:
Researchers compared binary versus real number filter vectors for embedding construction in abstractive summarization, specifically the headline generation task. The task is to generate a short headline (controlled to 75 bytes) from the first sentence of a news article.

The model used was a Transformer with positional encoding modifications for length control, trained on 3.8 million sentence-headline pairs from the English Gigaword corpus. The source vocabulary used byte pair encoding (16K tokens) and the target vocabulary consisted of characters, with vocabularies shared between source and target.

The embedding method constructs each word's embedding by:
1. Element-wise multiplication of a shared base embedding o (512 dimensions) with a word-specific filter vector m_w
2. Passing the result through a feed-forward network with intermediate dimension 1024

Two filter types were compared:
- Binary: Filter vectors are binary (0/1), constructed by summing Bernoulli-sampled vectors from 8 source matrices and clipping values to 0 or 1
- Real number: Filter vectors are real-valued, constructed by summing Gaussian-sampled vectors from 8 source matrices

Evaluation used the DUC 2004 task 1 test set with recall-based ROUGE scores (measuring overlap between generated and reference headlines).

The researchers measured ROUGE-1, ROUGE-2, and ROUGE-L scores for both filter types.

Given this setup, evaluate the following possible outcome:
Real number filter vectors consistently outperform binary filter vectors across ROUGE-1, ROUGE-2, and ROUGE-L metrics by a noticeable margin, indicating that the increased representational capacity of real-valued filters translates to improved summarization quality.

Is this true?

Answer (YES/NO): NO